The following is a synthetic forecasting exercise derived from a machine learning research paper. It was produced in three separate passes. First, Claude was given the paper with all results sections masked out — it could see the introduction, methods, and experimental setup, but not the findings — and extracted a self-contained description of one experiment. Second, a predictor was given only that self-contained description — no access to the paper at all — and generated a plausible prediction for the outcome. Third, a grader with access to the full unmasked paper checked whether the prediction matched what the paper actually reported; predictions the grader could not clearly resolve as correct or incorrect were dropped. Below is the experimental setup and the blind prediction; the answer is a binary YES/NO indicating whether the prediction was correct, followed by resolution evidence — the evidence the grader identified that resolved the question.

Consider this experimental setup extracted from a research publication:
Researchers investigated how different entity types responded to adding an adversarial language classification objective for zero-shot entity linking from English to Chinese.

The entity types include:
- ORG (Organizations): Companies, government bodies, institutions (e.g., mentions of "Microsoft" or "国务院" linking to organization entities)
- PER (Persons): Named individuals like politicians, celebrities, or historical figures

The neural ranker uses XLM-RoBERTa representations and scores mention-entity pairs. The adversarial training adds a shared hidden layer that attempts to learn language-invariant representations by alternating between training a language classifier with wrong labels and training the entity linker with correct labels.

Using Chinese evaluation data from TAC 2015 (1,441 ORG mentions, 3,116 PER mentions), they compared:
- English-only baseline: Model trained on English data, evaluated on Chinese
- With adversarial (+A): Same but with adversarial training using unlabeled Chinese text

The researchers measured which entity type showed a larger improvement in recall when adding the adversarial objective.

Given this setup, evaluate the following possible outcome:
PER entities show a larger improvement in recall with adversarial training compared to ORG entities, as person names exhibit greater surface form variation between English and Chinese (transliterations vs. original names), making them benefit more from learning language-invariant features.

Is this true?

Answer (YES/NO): NO